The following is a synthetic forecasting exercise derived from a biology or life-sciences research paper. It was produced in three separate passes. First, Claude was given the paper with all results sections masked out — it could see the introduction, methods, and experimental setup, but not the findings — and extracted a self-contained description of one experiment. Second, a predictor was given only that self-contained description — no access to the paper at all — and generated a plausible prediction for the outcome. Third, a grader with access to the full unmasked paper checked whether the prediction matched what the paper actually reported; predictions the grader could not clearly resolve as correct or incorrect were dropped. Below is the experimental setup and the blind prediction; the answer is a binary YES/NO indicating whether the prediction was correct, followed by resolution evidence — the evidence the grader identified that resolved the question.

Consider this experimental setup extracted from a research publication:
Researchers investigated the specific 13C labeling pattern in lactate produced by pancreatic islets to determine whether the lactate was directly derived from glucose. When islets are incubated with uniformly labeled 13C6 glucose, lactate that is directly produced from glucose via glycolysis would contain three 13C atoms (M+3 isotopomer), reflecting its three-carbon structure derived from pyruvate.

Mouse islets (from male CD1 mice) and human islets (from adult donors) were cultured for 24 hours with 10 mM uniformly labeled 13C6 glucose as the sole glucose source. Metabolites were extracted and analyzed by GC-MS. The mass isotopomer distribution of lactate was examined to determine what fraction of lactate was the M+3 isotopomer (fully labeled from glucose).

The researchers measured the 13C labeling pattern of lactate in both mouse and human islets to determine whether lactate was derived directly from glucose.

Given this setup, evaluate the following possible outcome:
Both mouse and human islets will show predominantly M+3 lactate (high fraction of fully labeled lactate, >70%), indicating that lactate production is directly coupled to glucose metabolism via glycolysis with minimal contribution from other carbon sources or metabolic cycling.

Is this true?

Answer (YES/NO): NO